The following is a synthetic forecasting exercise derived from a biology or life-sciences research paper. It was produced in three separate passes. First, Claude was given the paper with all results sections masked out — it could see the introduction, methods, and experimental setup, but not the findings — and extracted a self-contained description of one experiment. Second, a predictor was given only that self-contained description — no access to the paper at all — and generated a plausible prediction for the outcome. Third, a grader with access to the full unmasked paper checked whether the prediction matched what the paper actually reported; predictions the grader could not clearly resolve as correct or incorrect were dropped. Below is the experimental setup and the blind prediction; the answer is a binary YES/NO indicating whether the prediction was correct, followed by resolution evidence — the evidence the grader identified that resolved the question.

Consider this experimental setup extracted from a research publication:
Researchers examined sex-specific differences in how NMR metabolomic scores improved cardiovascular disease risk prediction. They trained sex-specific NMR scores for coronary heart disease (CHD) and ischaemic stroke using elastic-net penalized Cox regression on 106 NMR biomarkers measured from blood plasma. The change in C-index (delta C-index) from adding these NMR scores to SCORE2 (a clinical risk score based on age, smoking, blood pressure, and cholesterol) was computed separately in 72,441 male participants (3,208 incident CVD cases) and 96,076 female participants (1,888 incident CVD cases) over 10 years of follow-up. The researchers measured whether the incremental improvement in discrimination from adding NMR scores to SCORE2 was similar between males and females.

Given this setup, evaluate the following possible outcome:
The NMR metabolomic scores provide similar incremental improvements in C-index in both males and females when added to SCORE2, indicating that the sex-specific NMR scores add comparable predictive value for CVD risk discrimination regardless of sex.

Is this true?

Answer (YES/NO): NO